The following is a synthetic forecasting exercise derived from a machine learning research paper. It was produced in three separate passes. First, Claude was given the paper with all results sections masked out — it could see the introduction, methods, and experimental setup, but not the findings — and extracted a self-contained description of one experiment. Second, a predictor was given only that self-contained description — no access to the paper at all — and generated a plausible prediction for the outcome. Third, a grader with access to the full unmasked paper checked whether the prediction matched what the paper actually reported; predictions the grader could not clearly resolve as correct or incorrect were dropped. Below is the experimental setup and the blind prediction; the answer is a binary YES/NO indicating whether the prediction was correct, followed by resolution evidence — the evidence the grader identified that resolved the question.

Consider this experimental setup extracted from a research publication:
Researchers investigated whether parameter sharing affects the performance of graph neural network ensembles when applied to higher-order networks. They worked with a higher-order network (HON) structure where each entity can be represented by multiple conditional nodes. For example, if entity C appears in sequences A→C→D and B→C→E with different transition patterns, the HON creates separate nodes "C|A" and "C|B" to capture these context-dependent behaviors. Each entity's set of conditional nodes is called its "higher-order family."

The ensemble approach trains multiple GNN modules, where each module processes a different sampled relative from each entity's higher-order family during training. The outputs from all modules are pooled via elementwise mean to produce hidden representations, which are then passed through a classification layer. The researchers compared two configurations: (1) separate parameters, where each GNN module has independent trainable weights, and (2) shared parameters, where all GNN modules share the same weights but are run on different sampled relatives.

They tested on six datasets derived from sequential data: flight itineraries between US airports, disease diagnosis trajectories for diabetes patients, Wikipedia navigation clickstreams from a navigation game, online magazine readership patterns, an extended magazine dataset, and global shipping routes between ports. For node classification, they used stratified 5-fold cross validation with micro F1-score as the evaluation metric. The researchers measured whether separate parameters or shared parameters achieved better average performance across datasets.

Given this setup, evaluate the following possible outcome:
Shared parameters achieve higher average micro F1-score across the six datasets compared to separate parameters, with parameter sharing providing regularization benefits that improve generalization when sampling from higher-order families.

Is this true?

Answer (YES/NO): NO